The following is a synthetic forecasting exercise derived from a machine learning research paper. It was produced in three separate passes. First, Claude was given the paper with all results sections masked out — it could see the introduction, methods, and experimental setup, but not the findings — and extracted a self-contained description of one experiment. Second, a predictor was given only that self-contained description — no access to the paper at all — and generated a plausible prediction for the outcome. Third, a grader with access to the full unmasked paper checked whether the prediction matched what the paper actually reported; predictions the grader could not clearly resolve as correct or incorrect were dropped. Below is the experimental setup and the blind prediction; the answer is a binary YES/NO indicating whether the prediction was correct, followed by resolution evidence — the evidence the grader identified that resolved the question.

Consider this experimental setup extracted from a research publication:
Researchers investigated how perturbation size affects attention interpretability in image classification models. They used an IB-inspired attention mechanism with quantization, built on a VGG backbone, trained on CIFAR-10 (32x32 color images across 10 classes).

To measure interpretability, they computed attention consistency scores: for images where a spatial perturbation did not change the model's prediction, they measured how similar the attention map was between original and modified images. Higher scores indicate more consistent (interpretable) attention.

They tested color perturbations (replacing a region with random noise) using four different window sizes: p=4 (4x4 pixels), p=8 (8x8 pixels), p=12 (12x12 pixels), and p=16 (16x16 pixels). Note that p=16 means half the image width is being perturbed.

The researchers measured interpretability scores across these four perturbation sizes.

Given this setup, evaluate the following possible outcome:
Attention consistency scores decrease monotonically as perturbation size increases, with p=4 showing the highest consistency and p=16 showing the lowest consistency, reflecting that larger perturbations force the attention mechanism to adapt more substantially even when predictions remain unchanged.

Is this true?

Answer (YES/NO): NO